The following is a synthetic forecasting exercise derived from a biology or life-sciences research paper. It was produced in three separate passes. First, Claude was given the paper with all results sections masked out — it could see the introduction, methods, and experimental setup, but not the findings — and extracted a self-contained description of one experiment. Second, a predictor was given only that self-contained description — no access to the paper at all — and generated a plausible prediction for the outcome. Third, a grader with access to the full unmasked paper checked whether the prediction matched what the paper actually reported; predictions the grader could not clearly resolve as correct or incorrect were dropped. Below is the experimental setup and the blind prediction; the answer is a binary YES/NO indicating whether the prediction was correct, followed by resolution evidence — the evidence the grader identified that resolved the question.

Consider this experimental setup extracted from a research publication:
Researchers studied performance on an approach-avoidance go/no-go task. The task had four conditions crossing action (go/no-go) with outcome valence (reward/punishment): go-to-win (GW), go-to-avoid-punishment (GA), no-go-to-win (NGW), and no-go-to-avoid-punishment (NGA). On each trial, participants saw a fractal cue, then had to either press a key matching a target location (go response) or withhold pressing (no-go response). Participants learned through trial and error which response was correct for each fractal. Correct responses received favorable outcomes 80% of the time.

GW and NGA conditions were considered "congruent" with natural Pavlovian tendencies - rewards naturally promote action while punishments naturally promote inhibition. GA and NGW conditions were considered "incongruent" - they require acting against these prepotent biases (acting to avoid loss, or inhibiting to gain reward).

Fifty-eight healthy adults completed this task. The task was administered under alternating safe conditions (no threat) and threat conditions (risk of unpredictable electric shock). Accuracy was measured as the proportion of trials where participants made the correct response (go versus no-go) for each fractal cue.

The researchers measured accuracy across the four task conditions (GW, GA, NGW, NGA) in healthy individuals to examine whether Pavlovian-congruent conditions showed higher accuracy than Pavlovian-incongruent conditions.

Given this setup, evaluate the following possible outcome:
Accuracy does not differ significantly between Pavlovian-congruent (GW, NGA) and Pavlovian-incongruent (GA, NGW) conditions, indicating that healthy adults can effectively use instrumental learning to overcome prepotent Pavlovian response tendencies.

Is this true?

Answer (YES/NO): NO